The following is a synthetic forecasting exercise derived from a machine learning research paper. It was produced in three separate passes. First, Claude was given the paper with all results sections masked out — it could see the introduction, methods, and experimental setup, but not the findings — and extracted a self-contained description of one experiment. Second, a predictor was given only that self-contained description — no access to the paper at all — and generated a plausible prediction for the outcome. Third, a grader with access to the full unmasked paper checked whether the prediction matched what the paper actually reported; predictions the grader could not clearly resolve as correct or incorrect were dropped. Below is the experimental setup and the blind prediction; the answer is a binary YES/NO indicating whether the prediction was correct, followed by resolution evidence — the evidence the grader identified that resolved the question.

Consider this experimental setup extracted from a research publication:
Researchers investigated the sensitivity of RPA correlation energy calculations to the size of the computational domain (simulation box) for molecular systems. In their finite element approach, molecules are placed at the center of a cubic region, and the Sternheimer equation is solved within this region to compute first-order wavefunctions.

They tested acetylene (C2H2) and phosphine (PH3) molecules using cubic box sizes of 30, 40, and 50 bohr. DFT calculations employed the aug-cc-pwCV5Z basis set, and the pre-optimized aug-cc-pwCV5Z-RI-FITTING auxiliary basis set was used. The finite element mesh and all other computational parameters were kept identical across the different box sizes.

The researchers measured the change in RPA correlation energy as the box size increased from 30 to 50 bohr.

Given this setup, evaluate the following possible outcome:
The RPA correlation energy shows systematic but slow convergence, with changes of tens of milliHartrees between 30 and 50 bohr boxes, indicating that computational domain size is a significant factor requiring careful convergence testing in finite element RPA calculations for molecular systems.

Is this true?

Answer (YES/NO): NO